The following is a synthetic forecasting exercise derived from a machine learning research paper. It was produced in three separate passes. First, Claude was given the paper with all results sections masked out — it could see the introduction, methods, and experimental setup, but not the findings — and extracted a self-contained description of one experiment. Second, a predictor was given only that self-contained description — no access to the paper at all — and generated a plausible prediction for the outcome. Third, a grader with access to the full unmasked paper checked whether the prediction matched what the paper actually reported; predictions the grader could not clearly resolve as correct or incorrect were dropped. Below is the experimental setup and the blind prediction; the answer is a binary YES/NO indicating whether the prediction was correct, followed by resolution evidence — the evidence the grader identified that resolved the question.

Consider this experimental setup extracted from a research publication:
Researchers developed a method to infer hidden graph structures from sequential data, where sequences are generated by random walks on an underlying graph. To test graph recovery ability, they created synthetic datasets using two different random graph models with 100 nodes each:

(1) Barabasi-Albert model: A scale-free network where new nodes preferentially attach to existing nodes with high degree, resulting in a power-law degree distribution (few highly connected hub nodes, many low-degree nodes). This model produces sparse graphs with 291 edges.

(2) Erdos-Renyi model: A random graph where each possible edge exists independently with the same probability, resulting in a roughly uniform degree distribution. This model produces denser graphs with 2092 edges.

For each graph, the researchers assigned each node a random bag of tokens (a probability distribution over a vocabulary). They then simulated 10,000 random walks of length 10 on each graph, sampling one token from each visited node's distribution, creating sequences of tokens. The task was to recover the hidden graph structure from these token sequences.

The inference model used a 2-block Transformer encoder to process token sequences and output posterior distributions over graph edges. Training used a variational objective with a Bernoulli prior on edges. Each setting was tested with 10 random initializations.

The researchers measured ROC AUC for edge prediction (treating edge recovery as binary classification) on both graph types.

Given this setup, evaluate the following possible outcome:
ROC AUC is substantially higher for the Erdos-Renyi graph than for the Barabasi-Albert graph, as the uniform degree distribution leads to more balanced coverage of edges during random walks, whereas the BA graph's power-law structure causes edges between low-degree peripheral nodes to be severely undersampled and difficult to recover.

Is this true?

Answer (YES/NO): NO